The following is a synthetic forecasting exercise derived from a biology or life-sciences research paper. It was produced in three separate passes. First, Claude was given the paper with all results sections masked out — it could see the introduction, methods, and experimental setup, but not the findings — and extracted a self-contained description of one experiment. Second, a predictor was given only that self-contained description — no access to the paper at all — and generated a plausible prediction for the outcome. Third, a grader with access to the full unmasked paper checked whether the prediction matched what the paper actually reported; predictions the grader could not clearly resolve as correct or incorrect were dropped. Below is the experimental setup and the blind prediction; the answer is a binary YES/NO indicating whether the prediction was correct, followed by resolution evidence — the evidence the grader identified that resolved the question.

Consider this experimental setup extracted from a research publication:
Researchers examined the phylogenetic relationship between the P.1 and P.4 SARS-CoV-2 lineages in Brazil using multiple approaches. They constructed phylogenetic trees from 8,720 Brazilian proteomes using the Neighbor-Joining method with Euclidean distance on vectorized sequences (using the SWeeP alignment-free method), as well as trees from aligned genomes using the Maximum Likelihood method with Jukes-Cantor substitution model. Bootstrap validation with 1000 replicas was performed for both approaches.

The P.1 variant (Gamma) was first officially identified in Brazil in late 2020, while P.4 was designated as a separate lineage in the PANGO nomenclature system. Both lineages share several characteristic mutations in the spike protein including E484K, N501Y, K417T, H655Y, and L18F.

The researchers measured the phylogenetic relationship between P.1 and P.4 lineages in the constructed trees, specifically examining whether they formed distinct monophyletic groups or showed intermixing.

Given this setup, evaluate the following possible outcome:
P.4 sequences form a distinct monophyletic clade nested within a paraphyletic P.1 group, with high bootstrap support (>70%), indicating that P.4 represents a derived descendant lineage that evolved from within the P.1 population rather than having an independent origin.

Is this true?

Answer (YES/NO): NO